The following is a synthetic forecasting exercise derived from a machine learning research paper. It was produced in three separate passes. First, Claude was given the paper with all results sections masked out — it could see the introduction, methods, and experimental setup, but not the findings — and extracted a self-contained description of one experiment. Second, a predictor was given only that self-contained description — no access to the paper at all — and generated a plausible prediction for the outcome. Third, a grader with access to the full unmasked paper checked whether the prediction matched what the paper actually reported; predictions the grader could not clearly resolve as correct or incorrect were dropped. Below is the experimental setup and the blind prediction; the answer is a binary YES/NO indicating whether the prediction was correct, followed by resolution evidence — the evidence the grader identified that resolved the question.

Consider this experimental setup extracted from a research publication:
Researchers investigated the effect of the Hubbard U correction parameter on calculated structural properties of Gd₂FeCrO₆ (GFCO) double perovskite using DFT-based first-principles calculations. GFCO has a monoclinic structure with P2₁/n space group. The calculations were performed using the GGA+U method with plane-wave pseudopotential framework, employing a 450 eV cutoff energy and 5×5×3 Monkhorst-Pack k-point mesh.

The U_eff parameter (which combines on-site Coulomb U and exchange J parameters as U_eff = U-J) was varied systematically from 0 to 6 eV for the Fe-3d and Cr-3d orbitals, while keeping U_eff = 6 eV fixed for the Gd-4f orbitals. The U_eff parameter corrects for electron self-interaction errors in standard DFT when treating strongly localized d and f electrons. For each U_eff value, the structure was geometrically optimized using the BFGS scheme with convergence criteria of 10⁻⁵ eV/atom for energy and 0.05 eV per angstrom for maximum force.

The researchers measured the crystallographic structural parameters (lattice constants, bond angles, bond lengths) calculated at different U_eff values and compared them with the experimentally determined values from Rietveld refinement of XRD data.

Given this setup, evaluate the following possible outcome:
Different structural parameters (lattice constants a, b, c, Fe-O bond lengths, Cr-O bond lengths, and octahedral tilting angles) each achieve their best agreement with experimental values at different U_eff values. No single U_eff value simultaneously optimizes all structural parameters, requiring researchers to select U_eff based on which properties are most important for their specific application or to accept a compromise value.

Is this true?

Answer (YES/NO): NO